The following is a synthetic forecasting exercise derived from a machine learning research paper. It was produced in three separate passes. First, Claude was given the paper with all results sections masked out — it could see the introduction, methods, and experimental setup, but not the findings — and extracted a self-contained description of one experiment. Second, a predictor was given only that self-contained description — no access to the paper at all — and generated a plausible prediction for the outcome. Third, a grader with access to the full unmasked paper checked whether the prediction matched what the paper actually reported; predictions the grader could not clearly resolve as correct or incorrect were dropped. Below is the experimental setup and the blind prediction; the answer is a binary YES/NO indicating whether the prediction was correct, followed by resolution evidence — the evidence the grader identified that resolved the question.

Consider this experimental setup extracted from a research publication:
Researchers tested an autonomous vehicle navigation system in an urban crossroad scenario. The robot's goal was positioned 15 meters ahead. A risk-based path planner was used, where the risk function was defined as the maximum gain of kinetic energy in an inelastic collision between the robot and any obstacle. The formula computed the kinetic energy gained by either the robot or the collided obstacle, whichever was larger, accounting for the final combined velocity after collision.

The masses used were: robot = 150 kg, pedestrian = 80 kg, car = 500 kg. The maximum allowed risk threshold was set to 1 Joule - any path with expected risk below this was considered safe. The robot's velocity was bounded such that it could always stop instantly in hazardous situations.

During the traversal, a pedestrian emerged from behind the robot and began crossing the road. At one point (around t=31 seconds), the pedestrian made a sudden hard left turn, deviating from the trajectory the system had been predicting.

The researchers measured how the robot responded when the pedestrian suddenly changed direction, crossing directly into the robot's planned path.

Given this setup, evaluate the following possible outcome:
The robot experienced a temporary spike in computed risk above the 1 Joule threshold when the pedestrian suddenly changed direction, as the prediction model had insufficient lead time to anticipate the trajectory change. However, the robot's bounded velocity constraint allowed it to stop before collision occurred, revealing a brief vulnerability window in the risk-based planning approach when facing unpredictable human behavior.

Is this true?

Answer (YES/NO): NO